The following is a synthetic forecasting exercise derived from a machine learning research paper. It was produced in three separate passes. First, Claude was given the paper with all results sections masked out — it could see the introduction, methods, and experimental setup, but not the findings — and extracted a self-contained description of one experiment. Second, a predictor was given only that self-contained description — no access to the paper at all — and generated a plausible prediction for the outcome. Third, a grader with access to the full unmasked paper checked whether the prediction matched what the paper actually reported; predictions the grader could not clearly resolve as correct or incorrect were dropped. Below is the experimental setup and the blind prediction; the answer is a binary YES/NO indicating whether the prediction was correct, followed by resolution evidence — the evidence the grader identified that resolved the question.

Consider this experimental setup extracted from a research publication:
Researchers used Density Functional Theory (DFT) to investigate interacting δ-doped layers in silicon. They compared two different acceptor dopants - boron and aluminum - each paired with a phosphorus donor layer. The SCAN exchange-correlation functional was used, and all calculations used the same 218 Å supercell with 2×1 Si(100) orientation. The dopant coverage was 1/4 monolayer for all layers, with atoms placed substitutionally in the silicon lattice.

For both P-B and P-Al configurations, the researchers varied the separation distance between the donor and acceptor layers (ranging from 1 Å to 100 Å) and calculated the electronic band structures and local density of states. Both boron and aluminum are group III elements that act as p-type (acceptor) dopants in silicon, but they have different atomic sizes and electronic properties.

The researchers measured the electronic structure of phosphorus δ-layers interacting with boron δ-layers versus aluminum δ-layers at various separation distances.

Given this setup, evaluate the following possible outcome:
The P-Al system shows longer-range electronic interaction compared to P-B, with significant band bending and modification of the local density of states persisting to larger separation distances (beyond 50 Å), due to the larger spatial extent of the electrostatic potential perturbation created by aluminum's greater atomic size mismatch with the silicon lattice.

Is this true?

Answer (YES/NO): NO